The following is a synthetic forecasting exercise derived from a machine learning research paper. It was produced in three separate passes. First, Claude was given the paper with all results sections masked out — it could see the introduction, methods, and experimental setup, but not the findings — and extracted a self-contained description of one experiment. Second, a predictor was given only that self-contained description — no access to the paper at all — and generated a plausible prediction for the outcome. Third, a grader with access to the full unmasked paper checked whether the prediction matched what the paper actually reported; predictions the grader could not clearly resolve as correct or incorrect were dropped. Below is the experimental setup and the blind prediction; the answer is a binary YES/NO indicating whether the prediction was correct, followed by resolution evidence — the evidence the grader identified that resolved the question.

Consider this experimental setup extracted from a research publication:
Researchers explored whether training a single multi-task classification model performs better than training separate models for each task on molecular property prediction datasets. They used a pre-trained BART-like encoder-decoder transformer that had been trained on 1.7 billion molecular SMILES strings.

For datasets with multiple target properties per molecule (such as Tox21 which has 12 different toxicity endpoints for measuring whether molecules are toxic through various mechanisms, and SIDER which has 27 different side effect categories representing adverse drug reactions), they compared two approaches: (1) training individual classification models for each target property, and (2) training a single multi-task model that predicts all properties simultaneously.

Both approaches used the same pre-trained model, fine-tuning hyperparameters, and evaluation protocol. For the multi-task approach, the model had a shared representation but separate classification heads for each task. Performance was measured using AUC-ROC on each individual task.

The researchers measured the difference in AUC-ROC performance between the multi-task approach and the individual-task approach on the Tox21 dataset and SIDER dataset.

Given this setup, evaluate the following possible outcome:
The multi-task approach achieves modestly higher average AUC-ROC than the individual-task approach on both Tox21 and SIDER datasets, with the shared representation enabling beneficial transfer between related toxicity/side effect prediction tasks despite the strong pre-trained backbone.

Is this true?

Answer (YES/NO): NO